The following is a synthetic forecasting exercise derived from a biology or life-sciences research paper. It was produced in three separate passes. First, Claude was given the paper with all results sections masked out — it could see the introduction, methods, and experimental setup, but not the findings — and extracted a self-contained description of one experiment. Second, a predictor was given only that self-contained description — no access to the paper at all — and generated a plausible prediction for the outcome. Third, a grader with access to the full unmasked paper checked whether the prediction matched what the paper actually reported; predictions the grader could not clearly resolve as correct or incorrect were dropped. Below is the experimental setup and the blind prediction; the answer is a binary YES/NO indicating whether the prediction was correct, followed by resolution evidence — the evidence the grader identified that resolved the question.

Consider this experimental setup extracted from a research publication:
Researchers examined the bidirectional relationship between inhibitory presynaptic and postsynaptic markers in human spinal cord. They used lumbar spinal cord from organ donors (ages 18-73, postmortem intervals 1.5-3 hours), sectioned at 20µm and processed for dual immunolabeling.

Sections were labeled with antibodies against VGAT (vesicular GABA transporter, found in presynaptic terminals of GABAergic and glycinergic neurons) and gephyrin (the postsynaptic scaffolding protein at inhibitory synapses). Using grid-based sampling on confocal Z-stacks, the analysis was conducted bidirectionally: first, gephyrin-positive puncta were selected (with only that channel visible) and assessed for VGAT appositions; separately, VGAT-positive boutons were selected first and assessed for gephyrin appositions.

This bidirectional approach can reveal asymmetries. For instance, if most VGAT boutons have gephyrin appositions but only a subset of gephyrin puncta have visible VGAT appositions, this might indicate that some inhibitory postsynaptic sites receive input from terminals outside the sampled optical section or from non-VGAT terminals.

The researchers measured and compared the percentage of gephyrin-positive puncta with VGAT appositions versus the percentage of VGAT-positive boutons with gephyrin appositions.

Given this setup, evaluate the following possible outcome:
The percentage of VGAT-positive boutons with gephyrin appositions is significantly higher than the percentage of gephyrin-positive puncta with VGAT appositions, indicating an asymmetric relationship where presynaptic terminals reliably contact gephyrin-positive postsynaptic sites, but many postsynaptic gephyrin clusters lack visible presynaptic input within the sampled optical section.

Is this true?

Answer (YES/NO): NO